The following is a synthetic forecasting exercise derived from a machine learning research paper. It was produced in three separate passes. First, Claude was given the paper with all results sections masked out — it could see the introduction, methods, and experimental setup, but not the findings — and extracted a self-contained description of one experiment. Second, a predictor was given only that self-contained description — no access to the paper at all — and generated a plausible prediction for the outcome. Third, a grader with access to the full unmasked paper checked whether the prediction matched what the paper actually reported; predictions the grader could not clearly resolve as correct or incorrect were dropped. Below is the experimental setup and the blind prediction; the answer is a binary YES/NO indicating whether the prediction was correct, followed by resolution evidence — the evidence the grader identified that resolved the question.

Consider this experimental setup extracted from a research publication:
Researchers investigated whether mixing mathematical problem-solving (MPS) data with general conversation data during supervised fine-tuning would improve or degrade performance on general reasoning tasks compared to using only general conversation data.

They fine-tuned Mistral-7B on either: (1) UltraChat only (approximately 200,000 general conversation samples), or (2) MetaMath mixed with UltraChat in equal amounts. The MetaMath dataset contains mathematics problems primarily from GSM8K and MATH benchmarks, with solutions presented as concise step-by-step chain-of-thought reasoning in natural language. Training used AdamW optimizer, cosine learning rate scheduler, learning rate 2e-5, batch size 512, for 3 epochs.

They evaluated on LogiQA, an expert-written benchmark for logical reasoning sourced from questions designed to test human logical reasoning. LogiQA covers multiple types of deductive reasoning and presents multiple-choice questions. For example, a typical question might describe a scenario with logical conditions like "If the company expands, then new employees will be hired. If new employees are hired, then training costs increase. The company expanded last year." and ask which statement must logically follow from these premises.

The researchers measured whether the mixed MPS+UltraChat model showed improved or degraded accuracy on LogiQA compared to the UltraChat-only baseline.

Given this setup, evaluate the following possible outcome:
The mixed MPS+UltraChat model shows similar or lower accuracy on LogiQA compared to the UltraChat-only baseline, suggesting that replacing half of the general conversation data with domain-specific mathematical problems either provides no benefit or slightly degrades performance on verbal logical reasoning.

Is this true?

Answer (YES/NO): YES